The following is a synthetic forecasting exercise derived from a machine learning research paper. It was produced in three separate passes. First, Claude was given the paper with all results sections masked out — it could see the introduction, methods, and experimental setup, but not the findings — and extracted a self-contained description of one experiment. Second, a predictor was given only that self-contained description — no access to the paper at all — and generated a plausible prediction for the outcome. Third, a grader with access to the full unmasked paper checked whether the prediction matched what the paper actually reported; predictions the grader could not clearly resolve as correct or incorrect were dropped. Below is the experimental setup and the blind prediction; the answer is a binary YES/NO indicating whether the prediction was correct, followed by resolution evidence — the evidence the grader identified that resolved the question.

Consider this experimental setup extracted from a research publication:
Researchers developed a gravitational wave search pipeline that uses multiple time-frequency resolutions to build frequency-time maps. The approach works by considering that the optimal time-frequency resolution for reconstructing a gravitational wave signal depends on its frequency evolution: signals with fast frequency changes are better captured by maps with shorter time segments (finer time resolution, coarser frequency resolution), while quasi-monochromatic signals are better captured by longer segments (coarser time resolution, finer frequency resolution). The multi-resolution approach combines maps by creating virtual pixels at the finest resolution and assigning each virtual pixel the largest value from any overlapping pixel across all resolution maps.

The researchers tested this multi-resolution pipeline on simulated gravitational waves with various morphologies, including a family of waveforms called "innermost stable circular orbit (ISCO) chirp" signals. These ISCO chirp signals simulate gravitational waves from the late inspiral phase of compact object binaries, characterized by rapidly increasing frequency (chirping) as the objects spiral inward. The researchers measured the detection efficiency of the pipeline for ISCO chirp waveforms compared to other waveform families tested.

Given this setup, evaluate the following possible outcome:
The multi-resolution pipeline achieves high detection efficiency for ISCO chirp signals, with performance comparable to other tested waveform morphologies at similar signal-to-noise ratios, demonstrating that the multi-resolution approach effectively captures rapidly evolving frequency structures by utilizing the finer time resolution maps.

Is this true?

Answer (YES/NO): NO